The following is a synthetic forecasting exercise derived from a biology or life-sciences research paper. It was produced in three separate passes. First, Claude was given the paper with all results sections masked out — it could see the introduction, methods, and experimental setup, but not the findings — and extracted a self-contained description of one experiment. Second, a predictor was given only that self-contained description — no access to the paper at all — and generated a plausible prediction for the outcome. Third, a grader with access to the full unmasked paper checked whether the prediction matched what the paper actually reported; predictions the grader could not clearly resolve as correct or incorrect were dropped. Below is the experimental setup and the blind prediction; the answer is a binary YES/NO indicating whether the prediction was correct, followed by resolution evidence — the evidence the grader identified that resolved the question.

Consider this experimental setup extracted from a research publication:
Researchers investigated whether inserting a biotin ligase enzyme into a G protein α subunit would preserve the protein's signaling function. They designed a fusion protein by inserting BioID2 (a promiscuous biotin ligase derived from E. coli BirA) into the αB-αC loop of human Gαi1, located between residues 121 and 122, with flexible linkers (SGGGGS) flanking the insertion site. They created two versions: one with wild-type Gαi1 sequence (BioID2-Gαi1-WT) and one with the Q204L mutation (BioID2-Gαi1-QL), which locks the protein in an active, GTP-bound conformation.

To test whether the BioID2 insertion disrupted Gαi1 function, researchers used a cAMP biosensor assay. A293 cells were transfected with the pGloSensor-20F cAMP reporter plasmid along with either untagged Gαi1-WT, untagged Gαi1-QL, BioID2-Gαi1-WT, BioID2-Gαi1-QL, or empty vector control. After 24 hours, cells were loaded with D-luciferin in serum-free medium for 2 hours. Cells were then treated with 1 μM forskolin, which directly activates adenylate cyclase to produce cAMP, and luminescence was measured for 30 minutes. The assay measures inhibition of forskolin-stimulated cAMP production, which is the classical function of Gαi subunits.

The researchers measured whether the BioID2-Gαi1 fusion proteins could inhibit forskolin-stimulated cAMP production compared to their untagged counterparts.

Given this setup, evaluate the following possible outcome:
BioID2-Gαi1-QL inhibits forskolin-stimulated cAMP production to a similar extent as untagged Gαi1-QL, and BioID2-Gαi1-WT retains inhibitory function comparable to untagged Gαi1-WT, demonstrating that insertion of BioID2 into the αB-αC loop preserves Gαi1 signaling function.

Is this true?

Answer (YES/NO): NO